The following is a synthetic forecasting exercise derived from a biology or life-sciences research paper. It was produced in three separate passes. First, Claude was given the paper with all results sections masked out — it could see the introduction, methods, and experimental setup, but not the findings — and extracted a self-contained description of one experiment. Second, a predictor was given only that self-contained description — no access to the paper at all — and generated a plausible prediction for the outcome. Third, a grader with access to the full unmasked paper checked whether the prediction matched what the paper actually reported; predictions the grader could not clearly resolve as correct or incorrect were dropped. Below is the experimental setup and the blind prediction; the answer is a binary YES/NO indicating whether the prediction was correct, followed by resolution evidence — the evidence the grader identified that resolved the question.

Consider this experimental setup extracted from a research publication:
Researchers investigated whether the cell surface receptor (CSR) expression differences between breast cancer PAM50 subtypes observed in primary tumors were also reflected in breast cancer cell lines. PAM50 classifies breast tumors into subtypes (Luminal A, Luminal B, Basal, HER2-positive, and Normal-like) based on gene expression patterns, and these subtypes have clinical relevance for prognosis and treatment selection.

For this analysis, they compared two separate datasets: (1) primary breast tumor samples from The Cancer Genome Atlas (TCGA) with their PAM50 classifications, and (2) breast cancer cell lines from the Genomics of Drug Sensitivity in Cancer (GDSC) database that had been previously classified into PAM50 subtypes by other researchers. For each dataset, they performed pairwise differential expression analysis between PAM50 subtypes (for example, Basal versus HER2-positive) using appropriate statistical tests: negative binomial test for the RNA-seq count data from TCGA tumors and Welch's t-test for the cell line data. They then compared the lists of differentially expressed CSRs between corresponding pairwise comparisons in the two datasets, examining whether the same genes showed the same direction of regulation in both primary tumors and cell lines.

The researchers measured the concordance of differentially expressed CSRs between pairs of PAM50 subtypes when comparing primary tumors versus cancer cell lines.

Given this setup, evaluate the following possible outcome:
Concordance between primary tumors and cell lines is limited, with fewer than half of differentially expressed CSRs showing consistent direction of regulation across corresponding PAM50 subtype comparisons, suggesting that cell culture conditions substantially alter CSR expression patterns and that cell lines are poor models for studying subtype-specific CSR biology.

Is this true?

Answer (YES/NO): NO